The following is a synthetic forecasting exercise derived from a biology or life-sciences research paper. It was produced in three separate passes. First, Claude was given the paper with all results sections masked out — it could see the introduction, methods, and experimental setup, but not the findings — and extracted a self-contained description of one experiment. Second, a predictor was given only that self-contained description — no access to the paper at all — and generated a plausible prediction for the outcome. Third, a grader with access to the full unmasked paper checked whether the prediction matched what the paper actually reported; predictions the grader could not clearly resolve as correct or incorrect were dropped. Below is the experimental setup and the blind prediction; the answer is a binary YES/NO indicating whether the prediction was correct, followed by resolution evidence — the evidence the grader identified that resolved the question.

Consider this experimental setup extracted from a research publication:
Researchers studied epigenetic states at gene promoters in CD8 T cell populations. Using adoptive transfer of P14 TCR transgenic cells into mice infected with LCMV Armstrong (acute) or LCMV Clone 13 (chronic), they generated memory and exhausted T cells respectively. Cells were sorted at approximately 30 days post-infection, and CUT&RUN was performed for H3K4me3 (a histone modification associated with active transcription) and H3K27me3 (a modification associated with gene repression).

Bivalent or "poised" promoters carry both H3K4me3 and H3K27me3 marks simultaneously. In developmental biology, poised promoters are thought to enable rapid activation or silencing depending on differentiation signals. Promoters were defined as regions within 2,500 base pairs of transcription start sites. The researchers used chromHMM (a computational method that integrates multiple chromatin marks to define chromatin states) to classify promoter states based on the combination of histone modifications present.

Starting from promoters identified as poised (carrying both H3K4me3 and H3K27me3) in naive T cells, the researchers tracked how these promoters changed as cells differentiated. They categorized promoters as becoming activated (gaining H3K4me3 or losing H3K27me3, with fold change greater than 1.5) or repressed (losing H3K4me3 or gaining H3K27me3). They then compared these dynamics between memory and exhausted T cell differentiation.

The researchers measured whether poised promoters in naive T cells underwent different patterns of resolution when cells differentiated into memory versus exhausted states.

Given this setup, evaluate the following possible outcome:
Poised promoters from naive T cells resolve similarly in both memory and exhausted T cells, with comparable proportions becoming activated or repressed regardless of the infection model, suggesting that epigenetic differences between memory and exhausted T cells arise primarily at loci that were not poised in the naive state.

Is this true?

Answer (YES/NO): NO